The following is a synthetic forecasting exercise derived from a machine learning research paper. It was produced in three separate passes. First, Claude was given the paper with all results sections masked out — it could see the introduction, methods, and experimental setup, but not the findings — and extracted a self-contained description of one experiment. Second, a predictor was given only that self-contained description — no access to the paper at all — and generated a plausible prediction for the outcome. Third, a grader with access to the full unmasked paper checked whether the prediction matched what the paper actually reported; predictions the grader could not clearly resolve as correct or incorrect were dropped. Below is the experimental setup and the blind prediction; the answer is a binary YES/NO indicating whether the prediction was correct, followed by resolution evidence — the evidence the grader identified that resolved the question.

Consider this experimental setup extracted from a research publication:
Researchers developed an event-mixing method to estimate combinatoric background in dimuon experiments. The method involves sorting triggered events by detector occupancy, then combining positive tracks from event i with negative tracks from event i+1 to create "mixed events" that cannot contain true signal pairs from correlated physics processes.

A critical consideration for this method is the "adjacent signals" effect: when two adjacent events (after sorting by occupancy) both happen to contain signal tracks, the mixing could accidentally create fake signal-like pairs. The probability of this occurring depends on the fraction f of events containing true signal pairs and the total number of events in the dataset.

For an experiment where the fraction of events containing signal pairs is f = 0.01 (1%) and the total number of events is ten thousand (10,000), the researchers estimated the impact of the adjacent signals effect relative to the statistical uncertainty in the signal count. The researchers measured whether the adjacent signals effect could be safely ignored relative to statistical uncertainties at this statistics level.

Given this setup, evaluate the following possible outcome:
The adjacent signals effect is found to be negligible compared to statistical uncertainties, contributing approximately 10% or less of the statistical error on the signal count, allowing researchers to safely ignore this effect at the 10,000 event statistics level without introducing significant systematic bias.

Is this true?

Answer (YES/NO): YES